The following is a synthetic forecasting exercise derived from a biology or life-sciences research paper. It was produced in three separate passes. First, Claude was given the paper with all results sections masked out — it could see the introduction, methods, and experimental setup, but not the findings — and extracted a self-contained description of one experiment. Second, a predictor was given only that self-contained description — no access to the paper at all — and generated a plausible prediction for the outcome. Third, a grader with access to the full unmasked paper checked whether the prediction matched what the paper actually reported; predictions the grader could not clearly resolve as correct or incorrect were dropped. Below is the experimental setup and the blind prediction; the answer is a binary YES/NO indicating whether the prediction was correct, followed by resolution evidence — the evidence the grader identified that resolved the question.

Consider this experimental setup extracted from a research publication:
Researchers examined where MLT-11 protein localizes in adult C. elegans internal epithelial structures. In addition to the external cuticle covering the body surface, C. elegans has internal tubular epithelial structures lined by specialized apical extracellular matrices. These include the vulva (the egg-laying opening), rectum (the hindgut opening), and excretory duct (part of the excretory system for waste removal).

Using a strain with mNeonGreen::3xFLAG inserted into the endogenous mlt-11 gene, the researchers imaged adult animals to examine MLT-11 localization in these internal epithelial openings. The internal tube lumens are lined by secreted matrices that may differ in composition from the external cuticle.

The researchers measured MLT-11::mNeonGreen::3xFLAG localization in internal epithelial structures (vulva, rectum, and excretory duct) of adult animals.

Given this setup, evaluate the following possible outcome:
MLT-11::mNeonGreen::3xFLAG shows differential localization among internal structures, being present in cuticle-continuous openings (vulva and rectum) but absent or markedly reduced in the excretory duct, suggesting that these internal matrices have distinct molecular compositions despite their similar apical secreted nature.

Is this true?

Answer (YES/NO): NO